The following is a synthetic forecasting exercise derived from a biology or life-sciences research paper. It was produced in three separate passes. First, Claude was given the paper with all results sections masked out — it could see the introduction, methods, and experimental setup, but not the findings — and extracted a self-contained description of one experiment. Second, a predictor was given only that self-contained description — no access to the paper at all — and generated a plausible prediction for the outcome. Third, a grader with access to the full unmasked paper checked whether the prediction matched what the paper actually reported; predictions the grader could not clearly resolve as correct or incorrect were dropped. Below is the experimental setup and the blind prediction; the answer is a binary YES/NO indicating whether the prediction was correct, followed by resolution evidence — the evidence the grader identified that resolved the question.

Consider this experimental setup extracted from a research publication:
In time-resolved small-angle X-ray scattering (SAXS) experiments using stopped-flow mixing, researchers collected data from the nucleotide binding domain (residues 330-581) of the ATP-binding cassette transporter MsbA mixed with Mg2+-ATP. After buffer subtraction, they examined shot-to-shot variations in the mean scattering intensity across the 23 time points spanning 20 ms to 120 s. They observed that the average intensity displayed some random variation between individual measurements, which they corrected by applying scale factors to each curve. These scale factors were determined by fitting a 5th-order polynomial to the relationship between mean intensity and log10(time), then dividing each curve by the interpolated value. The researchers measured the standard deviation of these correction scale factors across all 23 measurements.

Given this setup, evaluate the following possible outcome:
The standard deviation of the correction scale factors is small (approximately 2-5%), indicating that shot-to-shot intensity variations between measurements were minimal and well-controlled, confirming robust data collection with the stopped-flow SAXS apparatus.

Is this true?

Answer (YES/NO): NO